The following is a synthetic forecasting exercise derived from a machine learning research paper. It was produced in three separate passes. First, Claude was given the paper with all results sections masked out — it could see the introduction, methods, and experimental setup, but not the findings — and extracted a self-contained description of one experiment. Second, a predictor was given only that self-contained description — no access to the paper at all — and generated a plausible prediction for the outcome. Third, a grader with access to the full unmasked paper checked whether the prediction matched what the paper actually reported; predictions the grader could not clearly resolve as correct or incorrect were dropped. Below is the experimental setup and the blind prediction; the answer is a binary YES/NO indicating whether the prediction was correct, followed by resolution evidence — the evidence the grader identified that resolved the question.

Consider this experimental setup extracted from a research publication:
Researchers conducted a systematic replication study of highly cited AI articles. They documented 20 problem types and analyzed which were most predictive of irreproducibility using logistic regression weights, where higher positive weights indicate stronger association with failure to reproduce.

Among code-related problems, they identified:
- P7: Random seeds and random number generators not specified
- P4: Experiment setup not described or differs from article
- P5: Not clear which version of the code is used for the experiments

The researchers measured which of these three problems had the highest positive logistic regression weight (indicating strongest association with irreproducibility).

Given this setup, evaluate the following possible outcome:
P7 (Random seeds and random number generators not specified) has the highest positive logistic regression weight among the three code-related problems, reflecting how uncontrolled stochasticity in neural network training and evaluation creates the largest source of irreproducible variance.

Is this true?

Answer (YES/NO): YES